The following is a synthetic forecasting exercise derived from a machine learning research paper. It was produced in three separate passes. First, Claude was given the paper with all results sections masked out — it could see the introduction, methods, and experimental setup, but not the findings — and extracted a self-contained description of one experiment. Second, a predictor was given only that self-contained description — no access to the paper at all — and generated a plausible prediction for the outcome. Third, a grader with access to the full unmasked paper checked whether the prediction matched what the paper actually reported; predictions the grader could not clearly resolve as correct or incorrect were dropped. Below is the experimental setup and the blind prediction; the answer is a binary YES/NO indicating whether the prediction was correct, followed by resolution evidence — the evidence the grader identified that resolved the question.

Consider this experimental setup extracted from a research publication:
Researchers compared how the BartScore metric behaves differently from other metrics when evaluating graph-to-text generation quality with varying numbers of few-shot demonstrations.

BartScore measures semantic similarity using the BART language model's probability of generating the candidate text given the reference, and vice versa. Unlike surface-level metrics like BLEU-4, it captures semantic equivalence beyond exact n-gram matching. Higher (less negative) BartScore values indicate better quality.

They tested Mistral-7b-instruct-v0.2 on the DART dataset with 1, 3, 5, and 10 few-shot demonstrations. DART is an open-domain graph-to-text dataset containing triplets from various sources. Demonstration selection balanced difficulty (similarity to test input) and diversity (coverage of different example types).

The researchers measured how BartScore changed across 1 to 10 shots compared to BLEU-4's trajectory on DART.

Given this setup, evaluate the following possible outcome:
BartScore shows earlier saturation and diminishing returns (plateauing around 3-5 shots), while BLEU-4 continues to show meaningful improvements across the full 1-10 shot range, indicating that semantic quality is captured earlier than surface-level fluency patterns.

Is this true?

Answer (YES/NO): YES